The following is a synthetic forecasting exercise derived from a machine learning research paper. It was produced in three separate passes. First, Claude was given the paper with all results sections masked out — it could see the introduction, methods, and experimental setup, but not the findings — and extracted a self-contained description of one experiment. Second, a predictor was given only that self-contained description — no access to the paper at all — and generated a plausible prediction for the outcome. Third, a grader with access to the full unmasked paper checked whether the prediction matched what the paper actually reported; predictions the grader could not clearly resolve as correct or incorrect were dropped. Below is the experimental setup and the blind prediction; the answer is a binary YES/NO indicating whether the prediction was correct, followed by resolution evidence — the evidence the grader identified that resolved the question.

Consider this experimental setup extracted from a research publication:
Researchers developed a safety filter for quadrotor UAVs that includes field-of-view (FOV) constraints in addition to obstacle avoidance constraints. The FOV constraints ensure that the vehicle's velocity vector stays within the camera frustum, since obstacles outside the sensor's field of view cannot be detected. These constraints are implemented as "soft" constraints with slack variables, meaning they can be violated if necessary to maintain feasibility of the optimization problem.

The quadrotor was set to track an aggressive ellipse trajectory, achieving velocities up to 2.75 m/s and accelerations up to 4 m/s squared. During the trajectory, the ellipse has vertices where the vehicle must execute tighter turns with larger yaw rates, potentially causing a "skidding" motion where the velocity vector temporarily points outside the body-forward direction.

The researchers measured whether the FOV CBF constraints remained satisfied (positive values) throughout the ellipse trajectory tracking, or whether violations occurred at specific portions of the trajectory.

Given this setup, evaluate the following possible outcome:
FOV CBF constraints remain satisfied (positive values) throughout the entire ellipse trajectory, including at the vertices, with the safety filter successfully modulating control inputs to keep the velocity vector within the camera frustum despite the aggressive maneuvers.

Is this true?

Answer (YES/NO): NO